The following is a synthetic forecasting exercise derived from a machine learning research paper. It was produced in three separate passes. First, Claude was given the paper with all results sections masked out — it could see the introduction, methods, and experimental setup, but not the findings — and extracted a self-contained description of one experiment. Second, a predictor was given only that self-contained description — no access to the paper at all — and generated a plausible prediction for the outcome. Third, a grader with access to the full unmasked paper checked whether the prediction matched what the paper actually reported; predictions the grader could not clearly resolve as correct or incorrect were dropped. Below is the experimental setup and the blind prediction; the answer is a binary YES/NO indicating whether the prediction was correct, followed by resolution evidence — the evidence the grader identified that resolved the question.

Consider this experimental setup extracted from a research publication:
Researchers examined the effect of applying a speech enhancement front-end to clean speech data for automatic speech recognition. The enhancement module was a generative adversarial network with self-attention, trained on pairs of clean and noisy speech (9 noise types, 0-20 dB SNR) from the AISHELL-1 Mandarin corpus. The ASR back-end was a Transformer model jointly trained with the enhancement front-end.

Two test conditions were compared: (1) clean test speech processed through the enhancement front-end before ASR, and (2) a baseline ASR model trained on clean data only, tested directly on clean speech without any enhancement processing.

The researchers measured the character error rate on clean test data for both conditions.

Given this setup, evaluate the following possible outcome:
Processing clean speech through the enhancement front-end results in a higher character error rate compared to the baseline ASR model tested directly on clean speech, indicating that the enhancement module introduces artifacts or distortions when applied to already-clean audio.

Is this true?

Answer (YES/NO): YES